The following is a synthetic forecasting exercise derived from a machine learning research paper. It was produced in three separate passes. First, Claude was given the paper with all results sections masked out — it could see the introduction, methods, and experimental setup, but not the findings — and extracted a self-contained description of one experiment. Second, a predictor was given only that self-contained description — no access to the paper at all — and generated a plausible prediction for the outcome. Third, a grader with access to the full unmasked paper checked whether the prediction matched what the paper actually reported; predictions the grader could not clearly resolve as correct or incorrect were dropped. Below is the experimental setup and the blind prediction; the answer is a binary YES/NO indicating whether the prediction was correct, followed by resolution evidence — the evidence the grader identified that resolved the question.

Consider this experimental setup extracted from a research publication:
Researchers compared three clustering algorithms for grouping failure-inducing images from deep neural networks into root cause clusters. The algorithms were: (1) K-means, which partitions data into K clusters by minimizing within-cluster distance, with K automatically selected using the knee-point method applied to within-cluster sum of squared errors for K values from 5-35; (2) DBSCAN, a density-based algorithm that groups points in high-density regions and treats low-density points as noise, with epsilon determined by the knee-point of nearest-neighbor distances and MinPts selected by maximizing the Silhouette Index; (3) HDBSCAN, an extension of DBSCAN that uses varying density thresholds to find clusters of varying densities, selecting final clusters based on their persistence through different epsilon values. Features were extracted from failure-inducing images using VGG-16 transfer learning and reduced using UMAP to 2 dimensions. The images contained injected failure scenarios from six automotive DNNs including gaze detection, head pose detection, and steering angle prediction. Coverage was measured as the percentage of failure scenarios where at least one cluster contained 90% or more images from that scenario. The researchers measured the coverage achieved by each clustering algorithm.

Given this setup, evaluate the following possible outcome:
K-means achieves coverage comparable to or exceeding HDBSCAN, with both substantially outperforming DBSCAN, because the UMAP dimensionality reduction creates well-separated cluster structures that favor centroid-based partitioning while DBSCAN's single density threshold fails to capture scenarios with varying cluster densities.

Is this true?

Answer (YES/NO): NO